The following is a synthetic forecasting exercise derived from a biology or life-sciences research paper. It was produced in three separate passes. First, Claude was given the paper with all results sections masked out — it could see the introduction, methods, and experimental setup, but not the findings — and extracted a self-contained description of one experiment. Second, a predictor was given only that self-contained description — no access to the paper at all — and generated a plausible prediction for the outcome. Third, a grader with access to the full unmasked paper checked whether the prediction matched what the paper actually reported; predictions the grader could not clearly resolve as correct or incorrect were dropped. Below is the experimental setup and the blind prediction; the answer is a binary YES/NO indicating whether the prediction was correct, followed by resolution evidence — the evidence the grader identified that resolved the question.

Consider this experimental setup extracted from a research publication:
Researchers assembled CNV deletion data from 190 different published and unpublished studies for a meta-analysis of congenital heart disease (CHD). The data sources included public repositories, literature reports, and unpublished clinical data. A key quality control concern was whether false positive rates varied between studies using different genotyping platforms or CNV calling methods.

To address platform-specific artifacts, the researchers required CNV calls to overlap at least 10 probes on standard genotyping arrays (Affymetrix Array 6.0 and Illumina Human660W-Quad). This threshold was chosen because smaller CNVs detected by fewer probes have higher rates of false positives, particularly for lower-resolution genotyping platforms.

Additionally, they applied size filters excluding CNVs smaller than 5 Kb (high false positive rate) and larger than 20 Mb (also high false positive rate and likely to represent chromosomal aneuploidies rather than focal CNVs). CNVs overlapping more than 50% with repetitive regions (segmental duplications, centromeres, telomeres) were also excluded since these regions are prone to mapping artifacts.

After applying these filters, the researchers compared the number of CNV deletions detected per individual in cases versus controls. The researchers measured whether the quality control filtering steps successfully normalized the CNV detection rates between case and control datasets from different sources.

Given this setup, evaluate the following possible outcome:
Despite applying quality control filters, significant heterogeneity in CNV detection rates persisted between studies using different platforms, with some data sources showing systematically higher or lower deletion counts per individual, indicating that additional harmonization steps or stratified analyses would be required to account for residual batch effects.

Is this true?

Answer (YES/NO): NO